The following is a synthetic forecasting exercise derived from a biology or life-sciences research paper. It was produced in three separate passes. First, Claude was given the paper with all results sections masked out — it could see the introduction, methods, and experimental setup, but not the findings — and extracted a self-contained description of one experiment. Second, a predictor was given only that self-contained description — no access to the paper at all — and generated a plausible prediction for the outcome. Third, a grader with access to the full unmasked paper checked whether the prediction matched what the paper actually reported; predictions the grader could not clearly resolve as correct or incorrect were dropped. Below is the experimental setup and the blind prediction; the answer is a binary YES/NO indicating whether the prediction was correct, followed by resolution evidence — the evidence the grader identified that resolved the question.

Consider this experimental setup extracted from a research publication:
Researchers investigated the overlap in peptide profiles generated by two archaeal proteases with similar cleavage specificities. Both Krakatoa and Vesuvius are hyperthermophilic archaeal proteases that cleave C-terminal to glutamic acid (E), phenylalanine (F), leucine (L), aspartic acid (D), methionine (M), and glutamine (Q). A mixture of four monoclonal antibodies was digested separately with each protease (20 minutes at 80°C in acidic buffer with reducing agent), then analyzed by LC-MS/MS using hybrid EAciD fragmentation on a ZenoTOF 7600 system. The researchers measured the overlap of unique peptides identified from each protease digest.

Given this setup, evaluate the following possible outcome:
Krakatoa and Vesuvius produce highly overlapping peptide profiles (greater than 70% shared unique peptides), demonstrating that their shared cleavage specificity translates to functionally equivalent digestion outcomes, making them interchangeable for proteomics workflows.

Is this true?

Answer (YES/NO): NO